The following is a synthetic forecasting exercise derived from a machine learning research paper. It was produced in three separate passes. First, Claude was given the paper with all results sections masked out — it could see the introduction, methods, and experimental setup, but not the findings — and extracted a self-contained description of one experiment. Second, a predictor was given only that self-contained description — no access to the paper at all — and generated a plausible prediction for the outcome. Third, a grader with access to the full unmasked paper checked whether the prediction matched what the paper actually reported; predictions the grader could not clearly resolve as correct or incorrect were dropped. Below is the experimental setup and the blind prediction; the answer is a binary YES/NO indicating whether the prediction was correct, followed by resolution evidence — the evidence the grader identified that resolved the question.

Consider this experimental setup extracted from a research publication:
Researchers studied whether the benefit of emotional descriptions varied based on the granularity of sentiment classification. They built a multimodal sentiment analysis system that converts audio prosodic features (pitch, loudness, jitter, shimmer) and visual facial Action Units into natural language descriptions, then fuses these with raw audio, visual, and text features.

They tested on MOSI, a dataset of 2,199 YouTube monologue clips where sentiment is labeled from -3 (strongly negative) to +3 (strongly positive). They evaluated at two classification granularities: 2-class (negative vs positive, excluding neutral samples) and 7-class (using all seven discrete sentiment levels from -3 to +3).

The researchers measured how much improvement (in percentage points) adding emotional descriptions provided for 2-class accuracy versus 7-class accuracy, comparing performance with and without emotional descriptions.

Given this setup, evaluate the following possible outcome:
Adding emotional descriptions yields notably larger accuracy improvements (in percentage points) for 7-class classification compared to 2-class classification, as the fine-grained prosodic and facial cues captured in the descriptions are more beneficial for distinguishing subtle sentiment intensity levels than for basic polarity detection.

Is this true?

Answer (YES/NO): YES